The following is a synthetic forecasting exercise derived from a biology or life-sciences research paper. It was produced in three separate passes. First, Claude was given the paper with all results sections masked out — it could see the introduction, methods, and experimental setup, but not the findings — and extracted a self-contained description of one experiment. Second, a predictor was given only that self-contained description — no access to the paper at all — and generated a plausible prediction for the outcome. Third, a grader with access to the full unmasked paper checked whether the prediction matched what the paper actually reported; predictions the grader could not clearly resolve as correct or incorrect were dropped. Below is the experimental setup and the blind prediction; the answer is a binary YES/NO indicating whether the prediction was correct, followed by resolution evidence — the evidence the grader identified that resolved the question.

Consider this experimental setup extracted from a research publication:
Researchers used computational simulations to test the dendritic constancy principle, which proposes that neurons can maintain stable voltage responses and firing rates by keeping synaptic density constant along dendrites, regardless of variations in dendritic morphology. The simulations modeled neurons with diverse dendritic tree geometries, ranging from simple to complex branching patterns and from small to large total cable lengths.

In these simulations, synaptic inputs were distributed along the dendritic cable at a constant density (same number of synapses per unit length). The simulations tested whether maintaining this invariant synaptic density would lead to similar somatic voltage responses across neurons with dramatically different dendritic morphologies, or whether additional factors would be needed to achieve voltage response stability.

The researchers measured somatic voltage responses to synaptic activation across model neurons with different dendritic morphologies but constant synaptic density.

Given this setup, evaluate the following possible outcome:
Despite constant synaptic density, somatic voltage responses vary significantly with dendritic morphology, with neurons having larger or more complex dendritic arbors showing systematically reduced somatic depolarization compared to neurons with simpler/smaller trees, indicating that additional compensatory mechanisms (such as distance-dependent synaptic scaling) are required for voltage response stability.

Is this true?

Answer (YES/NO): YES